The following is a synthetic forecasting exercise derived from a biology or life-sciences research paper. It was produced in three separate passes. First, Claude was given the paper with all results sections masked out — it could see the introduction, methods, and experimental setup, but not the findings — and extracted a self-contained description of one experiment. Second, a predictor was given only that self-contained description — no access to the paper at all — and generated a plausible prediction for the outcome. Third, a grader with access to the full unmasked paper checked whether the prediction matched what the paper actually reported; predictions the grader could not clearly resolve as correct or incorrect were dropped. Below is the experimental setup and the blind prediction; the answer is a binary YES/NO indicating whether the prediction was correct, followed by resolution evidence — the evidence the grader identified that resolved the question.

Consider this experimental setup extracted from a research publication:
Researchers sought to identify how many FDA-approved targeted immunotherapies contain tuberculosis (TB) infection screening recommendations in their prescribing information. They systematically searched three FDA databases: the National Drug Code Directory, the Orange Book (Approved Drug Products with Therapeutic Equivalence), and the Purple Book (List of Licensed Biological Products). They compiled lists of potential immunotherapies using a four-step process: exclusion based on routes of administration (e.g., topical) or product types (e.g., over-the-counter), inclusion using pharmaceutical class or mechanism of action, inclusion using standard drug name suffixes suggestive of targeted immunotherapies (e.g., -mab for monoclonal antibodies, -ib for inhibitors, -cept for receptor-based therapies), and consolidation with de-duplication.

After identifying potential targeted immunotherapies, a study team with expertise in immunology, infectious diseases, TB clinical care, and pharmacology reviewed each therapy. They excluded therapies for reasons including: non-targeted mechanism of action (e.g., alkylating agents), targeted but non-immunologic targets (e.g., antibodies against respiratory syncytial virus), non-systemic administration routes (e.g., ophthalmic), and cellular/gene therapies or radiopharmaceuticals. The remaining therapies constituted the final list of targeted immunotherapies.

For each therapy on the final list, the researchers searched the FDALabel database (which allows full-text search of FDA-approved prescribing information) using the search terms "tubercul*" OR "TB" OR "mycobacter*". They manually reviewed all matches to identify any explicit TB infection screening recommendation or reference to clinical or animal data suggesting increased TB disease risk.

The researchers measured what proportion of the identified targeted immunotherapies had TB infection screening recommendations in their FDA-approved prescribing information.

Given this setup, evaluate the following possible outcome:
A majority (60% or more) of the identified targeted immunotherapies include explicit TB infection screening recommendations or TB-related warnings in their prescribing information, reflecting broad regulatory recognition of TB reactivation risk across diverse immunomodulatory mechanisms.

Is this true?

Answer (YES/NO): NO